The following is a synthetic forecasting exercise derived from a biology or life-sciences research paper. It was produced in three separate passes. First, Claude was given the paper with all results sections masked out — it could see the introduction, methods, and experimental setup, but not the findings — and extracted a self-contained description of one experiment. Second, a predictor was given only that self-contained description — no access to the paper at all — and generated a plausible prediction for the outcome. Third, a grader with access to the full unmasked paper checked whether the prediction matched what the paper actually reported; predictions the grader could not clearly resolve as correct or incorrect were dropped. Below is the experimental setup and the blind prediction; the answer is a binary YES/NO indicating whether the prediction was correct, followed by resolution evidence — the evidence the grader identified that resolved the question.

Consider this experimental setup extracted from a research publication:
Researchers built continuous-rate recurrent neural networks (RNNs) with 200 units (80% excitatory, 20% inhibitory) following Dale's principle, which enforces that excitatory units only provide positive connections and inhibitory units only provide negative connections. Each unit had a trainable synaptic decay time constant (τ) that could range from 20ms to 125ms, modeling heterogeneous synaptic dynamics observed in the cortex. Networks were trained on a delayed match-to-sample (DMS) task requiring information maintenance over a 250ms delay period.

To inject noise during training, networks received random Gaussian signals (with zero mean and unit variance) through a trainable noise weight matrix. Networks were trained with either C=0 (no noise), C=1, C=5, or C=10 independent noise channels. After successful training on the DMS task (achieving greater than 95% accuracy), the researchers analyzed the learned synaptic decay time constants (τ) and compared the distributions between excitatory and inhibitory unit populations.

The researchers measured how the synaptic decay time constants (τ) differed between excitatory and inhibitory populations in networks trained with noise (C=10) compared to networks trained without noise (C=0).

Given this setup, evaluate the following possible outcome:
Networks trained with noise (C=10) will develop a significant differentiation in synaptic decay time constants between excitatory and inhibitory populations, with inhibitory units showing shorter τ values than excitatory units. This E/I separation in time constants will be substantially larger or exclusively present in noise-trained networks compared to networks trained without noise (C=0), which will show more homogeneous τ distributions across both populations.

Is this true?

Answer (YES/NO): NO